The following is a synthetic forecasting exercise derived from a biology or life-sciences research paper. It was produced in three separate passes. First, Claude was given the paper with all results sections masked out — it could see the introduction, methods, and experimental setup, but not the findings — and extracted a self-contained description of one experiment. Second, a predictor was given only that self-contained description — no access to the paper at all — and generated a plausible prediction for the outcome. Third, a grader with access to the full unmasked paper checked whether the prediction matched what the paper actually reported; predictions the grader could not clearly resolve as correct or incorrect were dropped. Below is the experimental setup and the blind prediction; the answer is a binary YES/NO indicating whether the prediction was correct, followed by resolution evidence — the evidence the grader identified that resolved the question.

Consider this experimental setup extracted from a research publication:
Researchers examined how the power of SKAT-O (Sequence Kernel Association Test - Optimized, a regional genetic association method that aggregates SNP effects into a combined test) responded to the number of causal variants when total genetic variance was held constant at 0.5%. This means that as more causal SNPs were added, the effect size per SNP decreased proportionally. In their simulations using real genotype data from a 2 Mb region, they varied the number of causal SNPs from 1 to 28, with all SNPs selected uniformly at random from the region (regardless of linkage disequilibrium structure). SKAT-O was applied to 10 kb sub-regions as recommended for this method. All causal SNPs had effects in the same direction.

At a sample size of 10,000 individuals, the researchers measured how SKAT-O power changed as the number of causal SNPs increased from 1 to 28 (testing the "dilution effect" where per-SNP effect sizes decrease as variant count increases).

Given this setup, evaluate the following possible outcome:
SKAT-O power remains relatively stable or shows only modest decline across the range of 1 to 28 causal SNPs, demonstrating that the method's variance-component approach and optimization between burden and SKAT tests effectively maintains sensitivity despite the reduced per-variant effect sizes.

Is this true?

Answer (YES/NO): YES